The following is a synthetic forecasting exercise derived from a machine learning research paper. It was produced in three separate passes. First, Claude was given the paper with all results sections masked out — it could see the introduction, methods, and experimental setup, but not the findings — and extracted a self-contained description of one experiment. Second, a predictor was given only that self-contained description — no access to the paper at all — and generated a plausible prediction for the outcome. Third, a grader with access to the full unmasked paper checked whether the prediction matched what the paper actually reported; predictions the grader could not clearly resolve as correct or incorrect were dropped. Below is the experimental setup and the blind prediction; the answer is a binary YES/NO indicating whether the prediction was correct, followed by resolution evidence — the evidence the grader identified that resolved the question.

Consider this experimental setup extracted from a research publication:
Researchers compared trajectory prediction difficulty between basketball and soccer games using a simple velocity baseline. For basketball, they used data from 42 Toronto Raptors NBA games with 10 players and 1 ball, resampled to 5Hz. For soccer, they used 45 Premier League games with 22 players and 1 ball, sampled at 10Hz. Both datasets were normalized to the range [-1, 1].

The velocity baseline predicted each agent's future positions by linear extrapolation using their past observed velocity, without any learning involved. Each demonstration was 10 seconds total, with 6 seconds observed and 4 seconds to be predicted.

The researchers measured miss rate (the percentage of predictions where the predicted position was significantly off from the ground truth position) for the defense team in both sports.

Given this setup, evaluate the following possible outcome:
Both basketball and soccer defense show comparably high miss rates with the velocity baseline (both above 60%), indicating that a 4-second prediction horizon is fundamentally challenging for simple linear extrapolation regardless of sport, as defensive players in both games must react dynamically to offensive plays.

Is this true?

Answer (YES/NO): YES